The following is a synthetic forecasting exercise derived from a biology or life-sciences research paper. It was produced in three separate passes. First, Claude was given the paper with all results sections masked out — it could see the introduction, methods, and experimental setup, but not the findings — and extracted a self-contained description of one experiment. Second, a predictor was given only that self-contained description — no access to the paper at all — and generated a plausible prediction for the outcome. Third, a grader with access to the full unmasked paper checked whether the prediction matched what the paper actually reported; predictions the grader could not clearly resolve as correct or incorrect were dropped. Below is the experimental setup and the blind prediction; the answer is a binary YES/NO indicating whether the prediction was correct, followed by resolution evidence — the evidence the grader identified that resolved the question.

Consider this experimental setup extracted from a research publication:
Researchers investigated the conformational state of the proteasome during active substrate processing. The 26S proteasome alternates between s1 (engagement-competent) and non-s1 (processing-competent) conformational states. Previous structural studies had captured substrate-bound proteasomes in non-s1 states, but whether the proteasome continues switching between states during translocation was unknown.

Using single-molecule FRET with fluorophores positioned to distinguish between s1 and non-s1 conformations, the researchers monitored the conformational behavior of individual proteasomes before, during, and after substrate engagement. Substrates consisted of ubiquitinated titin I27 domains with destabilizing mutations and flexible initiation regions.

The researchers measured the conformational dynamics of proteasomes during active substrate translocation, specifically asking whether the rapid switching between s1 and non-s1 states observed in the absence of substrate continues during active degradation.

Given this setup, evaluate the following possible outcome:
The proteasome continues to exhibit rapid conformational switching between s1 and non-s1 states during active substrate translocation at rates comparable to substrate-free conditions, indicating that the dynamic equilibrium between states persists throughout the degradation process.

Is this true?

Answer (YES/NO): NO